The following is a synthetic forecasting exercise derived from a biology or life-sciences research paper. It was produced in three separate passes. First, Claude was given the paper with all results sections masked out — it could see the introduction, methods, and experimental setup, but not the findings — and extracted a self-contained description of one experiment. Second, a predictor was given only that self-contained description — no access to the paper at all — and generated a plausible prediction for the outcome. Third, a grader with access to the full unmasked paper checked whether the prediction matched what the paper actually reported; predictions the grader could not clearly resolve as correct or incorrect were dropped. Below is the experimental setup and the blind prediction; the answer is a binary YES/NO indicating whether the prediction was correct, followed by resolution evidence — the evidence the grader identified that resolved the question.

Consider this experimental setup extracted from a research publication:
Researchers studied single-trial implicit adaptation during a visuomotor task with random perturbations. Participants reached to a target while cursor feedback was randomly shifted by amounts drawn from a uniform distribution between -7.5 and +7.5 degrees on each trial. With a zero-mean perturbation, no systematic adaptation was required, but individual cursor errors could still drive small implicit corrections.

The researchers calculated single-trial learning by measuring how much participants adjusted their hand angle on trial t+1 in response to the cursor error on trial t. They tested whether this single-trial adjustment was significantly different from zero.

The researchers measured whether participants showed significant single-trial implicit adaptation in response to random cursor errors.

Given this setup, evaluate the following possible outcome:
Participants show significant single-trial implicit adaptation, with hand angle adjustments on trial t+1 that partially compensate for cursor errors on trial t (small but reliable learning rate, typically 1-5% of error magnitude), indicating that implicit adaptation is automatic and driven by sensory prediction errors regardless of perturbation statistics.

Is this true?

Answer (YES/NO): NO